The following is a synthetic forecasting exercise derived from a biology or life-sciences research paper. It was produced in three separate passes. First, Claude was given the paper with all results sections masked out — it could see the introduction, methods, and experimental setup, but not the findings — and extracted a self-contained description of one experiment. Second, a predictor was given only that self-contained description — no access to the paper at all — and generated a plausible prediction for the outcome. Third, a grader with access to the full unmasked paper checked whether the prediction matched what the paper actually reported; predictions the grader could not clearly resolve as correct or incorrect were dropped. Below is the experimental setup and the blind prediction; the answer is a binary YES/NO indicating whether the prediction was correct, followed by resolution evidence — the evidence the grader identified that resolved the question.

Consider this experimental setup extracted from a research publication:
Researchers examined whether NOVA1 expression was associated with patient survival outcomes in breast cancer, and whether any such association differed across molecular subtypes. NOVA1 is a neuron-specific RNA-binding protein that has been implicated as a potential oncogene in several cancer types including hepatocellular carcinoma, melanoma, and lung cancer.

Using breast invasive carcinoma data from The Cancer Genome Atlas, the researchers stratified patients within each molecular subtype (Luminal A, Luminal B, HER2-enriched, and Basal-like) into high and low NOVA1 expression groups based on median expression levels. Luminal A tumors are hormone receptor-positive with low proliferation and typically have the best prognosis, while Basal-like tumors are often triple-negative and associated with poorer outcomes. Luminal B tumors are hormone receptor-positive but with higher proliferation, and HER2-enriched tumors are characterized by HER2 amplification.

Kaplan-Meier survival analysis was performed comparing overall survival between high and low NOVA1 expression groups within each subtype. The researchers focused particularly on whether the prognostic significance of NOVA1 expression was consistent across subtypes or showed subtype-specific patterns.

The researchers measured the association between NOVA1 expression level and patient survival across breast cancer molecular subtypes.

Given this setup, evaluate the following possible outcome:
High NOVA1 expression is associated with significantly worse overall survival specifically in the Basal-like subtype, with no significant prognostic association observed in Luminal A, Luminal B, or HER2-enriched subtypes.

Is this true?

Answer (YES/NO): NO